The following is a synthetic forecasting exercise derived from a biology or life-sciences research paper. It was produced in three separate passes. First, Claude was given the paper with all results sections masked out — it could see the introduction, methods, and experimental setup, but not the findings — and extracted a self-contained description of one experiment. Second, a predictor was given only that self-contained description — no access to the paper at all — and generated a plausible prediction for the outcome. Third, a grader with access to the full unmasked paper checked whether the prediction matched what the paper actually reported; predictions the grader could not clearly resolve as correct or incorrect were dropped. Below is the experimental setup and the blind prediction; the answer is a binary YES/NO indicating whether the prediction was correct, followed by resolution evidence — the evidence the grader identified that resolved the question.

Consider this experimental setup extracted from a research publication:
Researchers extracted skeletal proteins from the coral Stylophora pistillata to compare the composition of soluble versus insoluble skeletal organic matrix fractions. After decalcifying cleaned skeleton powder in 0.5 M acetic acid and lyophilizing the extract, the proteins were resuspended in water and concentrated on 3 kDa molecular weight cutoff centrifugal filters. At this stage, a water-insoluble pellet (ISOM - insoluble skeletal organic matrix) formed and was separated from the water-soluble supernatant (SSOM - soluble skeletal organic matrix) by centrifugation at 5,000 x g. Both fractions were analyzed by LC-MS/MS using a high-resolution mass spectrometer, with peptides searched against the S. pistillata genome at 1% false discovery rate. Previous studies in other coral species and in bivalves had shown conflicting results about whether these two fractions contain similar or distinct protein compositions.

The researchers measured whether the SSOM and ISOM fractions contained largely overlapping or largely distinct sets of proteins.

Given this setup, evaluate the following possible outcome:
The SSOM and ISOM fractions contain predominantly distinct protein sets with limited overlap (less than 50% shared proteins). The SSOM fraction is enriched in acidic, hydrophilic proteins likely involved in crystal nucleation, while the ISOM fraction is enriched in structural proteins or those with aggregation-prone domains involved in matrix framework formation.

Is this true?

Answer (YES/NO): NO